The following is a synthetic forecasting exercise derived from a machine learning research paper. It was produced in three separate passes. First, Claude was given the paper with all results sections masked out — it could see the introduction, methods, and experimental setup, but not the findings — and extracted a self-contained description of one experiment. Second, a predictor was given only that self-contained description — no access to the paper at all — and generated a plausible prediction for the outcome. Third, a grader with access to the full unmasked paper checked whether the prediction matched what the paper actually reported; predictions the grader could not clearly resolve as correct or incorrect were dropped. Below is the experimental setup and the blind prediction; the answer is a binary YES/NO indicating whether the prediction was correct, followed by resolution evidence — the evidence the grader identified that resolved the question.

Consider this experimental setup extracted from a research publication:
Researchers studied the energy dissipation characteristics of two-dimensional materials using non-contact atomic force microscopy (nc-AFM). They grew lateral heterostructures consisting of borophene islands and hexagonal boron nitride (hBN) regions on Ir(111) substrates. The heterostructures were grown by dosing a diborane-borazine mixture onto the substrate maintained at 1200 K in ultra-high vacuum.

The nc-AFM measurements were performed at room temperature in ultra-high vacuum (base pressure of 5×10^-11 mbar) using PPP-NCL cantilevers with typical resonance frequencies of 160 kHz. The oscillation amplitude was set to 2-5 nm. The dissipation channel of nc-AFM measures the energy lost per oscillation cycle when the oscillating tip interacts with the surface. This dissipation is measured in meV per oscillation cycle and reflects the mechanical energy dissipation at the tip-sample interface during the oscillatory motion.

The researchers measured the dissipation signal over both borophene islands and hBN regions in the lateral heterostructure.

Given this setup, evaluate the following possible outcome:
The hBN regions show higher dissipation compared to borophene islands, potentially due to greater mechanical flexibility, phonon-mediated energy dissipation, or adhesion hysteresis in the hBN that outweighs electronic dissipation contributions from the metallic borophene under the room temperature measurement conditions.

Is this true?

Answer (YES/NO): YES